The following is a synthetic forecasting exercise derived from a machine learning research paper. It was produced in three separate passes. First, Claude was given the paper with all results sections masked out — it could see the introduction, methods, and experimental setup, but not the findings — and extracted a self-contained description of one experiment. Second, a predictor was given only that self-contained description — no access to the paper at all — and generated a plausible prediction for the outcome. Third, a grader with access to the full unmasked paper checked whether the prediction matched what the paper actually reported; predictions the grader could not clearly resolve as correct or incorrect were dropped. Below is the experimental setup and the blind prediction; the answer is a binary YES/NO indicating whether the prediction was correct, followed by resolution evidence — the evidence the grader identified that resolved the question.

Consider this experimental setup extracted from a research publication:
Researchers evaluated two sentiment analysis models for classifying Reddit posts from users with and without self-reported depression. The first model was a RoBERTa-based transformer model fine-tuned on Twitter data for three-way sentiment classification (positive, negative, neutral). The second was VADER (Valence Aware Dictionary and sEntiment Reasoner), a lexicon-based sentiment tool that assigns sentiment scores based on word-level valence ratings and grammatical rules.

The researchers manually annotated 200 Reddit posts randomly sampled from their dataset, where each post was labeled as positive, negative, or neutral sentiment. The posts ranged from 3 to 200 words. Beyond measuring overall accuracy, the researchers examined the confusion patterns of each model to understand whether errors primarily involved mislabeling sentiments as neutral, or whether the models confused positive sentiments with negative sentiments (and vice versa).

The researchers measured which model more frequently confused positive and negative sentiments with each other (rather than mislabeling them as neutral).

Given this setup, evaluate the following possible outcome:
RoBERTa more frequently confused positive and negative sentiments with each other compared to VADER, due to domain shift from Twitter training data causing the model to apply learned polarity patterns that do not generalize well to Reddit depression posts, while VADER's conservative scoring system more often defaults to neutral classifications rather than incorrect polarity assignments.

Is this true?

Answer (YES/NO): NO